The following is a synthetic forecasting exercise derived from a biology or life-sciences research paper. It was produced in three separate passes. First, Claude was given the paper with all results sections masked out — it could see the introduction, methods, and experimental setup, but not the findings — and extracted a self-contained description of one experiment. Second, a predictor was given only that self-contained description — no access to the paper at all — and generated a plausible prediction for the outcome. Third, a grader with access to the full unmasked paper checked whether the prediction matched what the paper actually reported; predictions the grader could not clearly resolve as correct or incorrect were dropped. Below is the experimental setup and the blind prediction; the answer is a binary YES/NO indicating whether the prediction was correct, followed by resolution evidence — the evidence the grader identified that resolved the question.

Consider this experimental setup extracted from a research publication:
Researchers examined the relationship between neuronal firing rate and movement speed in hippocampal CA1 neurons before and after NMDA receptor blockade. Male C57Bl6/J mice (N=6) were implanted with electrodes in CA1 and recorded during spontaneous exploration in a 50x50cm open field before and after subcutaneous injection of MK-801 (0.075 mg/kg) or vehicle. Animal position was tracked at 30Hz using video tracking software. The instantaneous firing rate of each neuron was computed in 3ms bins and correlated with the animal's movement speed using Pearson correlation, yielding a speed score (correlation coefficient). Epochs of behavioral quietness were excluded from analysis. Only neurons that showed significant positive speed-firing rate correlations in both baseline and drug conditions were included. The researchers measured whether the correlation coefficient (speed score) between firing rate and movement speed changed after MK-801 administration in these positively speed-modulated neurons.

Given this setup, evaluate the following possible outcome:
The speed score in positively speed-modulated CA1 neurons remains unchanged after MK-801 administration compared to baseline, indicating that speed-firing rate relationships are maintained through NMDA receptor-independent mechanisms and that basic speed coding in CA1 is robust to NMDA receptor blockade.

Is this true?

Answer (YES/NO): NO